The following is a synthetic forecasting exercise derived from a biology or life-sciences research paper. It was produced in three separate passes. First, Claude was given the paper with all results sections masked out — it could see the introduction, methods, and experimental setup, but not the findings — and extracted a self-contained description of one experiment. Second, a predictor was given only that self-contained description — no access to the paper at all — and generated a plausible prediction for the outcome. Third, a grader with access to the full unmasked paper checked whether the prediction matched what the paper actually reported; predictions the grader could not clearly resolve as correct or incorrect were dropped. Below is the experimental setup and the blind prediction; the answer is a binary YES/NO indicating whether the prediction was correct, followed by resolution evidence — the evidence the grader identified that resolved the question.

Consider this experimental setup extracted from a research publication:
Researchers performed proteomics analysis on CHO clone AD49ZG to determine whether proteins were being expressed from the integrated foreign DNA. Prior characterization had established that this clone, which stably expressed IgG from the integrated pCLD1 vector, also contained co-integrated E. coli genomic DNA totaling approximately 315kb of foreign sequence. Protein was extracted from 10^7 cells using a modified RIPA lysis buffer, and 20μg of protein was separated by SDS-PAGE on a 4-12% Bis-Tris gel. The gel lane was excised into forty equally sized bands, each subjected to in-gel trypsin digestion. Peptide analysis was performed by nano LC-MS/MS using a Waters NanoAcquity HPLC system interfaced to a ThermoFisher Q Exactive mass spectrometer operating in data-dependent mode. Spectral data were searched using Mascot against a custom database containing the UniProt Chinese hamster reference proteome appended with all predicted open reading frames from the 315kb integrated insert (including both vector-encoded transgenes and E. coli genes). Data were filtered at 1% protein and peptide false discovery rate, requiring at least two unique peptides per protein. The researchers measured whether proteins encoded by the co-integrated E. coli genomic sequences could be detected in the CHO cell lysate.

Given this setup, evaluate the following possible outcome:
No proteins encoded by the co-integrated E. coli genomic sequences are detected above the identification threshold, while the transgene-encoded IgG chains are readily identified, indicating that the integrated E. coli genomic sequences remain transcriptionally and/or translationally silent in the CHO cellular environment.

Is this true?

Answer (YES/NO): NO